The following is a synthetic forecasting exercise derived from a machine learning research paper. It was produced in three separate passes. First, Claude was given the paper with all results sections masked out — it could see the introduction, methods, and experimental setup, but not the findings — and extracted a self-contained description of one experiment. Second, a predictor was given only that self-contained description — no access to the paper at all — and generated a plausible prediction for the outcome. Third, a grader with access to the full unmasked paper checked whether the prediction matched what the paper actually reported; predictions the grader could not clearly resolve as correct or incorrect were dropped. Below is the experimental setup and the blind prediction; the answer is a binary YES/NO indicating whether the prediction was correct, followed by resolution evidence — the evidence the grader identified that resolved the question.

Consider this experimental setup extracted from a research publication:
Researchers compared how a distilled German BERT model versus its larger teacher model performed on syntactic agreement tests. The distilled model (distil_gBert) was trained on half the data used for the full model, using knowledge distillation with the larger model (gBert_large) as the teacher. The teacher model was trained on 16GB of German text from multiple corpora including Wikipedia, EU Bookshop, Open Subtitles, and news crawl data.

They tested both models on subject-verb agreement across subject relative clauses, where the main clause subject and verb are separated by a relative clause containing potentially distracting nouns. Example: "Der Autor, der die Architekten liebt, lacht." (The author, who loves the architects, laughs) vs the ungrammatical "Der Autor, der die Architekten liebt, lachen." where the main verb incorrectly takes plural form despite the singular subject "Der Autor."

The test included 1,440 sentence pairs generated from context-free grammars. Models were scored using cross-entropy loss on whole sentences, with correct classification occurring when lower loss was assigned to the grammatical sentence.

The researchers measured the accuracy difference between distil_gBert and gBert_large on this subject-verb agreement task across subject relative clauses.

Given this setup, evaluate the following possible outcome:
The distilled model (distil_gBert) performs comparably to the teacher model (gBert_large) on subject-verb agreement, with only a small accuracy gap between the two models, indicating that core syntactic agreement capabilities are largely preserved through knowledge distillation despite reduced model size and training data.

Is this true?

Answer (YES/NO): NO